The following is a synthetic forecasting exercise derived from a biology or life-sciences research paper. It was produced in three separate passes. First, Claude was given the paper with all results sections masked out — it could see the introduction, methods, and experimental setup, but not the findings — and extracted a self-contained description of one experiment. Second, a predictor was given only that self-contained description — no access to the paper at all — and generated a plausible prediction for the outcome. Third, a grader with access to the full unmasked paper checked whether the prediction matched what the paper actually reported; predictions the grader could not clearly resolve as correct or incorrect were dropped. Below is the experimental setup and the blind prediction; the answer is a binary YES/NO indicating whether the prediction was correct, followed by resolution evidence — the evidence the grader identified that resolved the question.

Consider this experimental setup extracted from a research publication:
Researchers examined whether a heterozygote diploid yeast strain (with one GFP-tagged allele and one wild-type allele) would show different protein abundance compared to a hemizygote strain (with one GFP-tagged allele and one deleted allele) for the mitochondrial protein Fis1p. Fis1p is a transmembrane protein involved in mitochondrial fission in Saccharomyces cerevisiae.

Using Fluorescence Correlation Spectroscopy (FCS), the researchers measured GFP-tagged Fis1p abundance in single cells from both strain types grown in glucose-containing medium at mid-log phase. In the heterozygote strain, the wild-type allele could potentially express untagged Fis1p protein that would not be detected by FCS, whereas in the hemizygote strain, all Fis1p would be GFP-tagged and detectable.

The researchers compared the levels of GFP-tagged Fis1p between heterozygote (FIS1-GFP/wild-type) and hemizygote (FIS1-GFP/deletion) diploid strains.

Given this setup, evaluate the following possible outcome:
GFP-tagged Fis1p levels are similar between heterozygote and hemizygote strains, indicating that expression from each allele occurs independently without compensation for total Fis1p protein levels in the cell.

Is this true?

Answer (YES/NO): NO